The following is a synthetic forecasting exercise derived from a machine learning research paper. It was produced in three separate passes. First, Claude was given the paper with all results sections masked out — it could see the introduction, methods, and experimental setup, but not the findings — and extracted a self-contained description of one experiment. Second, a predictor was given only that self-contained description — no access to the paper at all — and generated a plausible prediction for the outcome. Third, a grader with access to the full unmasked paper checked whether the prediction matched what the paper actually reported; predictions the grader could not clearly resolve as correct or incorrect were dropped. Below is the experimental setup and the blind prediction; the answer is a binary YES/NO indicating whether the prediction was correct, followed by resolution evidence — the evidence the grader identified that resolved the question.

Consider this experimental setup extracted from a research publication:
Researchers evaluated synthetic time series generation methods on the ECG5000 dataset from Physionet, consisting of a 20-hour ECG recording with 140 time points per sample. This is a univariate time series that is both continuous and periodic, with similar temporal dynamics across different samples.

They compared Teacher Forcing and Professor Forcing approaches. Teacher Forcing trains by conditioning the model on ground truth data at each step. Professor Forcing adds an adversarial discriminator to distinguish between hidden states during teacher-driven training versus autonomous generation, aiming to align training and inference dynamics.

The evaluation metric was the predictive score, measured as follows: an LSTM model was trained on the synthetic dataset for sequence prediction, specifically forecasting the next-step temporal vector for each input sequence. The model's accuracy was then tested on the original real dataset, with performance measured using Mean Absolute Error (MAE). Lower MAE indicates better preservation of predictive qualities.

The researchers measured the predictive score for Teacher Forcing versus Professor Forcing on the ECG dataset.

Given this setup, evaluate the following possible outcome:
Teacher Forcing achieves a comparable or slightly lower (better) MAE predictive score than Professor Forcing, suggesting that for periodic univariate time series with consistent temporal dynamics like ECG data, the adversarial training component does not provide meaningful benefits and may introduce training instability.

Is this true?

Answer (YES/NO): NO